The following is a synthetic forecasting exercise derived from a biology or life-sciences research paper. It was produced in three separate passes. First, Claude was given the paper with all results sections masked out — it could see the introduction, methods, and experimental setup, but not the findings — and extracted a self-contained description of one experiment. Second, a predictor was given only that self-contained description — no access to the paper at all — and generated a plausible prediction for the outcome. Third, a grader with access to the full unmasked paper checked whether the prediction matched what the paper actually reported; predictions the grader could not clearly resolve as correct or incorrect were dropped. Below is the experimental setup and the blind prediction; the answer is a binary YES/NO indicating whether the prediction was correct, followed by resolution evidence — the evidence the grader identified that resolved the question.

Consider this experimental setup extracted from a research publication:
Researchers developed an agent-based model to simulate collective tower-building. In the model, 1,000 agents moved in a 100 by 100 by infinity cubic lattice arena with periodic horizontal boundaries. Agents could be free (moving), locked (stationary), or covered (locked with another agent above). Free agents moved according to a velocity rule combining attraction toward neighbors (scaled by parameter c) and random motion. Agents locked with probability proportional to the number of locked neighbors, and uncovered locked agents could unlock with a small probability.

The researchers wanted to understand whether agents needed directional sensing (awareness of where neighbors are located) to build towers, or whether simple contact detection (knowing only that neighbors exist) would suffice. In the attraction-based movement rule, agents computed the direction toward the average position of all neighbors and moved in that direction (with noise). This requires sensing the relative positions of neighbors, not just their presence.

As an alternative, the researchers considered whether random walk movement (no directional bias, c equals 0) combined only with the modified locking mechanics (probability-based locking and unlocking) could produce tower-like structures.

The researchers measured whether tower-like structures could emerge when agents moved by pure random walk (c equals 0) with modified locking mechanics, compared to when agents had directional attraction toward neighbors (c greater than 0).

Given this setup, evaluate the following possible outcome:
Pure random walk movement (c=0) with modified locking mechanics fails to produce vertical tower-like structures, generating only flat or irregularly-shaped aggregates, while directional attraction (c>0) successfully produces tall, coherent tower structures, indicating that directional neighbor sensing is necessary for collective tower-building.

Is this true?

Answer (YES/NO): YES